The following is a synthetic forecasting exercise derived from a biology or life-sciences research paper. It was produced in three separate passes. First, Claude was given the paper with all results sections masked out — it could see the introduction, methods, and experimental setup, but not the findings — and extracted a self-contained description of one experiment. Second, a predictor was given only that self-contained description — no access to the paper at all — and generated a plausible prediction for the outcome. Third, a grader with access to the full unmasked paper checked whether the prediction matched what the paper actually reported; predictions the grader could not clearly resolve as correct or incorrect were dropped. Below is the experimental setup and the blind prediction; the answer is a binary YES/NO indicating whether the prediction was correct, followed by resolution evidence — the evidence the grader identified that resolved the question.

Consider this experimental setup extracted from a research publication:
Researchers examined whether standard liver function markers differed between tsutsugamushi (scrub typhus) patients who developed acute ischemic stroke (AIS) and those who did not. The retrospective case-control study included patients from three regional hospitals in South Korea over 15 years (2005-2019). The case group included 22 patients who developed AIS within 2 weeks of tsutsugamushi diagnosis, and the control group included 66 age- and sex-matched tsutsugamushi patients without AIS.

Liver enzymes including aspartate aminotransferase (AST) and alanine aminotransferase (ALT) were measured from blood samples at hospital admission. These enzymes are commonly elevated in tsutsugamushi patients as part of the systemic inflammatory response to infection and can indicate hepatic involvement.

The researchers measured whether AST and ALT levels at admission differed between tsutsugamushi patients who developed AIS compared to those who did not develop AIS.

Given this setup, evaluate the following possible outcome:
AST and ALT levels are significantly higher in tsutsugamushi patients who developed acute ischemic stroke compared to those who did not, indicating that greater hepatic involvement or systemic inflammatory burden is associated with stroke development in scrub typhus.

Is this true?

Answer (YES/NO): NO